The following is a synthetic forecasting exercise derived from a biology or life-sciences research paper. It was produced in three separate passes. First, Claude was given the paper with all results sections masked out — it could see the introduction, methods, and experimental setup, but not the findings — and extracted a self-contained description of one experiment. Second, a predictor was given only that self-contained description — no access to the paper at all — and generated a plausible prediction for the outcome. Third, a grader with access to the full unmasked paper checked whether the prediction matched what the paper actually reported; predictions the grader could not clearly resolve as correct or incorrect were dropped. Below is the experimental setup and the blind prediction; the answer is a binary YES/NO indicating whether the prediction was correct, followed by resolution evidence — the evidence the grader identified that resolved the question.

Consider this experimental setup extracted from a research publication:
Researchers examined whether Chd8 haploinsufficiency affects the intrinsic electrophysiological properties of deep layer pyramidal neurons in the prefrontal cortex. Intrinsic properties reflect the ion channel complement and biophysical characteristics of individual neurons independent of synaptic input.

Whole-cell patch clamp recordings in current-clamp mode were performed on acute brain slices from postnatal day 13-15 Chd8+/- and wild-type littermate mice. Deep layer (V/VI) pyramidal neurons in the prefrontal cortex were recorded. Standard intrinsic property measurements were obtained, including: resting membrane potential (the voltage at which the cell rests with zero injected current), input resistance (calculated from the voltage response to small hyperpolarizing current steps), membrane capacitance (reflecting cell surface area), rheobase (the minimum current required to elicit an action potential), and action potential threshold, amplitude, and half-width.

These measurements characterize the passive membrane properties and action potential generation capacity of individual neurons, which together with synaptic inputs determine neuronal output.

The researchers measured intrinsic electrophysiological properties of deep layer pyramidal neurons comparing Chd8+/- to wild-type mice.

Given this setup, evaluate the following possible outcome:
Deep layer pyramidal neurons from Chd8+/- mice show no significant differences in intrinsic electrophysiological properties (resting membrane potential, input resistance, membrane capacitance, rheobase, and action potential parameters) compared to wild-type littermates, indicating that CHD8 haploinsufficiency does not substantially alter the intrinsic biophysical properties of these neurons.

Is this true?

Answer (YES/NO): YES